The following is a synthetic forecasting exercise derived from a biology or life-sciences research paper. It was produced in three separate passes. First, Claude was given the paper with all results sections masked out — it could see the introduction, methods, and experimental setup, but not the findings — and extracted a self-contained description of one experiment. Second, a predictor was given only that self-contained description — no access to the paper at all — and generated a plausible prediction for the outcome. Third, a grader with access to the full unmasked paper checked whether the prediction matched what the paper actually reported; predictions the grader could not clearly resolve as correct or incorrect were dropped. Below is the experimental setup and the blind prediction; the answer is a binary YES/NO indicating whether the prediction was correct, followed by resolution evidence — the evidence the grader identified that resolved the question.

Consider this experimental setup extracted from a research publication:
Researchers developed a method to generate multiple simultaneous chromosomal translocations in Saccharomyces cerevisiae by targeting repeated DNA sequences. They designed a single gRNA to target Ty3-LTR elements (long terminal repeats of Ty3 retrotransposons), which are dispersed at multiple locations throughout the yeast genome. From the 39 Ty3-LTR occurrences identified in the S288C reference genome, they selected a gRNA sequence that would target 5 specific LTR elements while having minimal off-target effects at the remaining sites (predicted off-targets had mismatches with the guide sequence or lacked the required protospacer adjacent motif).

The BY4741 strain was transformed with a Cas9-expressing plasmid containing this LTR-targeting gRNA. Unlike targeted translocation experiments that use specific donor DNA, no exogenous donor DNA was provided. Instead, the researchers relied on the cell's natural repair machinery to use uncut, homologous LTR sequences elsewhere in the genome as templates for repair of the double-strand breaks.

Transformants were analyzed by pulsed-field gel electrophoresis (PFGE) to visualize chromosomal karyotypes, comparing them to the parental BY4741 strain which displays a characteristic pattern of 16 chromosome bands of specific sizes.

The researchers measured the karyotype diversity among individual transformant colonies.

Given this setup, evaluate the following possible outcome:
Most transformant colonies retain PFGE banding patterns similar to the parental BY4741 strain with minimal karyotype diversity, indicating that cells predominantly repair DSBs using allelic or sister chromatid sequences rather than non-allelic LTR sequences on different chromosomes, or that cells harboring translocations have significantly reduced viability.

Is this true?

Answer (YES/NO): NO